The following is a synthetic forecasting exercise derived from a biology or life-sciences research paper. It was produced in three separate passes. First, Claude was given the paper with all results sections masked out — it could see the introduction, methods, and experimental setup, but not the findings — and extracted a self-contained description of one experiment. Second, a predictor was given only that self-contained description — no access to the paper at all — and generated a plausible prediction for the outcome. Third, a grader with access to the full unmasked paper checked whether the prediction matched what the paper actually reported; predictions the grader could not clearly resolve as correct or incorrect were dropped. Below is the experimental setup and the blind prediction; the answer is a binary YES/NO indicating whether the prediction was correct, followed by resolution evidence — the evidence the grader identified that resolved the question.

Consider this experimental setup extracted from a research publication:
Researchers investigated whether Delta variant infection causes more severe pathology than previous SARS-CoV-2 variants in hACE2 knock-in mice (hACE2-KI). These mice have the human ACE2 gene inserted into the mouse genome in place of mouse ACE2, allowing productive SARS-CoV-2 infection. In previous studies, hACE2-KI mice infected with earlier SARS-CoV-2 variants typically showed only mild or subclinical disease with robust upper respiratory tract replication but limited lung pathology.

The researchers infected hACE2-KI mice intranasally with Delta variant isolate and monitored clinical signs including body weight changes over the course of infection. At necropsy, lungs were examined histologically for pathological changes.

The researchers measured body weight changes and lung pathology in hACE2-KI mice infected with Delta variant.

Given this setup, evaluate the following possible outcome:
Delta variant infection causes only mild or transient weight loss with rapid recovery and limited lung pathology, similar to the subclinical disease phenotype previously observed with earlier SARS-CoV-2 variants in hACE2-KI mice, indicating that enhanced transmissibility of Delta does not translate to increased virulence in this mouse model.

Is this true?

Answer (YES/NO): NO